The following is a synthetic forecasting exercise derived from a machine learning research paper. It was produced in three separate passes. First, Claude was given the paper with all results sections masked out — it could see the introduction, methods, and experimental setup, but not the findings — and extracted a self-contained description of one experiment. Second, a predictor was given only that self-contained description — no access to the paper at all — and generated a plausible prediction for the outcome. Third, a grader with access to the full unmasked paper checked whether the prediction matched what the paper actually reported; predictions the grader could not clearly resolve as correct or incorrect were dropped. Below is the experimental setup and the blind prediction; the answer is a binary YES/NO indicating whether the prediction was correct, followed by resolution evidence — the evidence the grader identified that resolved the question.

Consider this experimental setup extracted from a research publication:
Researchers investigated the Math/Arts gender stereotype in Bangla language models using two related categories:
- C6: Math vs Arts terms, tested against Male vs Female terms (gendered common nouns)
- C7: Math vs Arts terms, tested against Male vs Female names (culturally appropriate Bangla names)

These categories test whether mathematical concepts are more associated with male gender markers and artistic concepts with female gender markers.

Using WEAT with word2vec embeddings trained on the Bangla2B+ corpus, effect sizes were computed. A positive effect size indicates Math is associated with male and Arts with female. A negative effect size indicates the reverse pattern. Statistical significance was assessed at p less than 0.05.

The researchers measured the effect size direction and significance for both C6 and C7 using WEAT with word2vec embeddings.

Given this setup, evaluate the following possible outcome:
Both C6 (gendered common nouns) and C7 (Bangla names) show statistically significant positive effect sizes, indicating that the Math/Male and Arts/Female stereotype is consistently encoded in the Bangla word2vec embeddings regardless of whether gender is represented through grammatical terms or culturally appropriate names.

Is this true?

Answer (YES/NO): NO